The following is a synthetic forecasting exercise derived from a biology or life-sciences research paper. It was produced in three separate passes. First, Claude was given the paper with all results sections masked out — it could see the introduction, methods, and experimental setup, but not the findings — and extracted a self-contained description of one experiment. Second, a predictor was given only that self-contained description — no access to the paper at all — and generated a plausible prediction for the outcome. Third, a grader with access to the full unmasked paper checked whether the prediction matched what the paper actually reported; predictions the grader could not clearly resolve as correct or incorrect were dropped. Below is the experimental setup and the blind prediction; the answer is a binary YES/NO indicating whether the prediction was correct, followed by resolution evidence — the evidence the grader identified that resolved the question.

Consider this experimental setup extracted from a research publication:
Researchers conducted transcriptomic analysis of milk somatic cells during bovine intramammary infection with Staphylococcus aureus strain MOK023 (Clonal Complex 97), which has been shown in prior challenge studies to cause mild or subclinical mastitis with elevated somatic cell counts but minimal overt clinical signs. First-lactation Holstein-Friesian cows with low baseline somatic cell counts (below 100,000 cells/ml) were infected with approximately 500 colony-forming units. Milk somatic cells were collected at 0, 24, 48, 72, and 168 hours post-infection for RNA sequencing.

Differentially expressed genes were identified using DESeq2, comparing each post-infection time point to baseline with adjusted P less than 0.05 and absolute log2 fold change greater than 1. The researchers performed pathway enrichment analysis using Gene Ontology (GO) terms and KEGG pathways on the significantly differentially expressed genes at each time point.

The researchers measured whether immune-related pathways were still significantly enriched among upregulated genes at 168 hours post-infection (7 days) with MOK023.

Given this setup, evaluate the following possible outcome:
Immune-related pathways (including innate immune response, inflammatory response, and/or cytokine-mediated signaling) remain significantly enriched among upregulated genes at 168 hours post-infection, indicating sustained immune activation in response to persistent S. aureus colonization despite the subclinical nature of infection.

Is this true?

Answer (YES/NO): NO